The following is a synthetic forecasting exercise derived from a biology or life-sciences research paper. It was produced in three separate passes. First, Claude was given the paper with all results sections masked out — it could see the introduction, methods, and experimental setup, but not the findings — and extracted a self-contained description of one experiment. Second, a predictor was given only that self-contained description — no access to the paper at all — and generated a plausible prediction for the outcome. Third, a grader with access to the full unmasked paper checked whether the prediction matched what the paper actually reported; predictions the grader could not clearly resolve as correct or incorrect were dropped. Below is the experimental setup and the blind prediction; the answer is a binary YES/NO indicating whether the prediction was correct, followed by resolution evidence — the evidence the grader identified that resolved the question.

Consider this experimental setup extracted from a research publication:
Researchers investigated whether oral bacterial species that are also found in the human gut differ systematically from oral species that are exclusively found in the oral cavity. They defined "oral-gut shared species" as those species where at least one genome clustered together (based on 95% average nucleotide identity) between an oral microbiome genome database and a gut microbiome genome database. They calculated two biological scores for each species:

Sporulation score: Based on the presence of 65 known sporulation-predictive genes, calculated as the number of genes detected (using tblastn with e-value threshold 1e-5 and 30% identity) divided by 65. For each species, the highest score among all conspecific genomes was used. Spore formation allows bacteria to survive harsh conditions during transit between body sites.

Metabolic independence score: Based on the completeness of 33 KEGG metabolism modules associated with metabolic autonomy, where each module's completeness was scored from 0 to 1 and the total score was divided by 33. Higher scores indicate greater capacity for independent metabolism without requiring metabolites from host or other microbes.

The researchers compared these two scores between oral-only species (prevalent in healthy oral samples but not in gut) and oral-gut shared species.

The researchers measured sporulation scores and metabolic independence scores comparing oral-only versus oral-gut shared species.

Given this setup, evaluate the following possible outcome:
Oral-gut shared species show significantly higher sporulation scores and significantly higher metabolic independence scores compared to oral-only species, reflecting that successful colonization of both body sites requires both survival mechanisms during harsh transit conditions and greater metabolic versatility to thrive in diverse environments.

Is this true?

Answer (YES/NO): YES